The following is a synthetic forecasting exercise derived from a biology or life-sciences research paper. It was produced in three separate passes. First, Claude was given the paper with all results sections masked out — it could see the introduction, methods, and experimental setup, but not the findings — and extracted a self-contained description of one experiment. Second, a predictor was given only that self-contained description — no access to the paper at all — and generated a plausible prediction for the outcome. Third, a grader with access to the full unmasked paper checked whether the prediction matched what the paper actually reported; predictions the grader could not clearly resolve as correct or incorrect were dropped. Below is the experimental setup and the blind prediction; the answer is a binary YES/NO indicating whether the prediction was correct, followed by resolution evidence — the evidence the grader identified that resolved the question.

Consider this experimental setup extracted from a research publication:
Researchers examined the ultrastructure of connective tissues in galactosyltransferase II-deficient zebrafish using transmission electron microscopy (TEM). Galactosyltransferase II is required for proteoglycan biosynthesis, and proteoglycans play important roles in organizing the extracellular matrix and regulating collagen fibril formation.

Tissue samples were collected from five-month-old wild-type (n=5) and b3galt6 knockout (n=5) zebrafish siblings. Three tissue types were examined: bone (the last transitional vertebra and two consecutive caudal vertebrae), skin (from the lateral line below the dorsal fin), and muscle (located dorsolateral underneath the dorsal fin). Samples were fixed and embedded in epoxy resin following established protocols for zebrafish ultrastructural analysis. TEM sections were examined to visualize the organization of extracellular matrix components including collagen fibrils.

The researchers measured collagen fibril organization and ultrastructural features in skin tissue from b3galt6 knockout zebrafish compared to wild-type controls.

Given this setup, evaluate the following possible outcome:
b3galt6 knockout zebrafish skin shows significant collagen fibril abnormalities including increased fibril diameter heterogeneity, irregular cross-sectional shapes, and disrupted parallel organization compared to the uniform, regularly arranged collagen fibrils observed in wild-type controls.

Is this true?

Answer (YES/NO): NO